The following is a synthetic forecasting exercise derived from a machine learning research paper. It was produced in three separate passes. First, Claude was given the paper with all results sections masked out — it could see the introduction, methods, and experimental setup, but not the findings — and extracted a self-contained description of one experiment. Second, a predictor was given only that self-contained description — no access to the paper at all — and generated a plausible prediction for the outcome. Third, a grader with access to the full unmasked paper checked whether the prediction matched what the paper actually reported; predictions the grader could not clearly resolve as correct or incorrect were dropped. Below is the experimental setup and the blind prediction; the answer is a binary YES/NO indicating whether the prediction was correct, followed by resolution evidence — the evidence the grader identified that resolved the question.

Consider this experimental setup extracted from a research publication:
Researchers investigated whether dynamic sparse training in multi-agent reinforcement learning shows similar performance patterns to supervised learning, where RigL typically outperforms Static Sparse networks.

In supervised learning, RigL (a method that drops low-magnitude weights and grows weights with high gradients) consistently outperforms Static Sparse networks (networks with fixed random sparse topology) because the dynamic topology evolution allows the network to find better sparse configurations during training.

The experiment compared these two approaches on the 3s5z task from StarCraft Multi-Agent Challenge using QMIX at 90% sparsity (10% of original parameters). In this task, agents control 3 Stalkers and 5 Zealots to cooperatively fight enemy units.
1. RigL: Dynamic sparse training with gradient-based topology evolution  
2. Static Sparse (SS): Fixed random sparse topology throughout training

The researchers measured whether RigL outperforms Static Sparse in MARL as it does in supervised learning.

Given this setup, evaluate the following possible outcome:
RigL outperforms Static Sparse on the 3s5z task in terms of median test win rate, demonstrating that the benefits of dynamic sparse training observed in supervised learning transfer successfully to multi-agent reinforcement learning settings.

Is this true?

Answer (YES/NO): NO